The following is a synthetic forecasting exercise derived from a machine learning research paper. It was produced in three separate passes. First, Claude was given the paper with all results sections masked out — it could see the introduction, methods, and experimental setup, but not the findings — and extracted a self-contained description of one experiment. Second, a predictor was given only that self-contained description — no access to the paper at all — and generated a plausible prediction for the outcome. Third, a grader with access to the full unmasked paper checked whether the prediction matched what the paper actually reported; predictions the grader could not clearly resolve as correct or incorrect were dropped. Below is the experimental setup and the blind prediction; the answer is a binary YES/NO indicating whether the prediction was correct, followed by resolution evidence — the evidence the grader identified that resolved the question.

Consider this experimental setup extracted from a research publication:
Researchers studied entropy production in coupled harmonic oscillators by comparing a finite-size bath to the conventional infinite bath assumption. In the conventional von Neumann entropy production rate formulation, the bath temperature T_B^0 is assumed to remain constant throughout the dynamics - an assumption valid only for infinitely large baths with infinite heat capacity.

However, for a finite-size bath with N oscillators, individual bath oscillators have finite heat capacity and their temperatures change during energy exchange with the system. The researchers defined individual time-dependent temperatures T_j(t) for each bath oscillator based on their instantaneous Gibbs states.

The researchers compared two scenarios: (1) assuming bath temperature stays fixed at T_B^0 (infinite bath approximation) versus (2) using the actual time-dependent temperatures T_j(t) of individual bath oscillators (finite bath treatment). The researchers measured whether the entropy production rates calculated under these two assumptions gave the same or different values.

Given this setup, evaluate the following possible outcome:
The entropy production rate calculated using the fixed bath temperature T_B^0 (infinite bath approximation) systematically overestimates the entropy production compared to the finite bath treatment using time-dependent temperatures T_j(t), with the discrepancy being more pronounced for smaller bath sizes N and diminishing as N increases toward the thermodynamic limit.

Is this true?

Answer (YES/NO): YES